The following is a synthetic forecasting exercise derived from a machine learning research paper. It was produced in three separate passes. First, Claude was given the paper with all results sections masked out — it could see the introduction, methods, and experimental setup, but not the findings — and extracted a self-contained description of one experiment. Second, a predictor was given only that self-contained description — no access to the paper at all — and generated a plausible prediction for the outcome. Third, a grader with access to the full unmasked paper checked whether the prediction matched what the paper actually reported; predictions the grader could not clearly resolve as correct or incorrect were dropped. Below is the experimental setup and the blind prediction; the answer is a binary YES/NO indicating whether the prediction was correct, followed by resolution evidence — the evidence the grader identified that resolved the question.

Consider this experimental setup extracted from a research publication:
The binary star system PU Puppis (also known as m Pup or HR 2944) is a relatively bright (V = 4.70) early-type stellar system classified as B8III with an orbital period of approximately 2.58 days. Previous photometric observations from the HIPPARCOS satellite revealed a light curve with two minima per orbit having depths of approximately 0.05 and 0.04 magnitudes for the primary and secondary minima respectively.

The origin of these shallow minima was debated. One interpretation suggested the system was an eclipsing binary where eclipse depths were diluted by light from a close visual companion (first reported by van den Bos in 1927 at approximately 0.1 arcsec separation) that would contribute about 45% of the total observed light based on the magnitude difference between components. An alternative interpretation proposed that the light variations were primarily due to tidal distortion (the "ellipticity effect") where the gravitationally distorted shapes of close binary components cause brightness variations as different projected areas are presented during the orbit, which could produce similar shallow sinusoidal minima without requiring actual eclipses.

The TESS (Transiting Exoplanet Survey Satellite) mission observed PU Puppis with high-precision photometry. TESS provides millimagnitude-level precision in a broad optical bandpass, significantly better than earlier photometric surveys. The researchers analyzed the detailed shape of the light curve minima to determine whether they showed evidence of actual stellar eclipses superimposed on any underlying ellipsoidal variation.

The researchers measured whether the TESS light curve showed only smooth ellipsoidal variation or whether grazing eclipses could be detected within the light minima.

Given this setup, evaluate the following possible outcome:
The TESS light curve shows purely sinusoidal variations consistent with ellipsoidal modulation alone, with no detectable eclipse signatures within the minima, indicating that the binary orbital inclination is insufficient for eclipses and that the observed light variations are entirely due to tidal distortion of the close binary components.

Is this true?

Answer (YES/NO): NO